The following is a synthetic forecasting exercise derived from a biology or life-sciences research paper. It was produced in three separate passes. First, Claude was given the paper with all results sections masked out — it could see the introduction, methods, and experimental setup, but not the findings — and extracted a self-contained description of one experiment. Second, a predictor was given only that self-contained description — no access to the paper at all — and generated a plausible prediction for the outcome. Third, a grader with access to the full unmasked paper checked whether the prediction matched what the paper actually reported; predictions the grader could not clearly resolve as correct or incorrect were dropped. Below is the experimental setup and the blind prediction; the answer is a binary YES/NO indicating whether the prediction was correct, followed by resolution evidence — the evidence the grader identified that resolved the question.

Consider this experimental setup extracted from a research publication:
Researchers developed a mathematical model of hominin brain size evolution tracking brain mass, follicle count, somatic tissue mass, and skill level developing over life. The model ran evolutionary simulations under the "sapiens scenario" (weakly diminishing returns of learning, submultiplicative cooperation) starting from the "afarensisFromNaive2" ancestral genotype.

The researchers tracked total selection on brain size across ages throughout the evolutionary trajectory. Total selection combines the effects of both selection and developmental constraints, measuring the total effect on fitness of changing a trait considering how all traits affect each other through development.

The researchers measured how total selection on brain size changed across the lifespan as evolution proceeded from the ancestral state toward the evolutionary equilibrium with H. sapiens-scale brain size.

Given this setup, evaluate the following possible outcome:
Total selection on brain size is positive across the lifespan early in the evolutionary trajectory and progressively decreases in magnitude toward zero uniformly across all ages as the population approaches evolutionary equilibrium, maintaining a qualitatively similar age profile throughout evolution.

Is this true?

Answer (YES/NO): NO